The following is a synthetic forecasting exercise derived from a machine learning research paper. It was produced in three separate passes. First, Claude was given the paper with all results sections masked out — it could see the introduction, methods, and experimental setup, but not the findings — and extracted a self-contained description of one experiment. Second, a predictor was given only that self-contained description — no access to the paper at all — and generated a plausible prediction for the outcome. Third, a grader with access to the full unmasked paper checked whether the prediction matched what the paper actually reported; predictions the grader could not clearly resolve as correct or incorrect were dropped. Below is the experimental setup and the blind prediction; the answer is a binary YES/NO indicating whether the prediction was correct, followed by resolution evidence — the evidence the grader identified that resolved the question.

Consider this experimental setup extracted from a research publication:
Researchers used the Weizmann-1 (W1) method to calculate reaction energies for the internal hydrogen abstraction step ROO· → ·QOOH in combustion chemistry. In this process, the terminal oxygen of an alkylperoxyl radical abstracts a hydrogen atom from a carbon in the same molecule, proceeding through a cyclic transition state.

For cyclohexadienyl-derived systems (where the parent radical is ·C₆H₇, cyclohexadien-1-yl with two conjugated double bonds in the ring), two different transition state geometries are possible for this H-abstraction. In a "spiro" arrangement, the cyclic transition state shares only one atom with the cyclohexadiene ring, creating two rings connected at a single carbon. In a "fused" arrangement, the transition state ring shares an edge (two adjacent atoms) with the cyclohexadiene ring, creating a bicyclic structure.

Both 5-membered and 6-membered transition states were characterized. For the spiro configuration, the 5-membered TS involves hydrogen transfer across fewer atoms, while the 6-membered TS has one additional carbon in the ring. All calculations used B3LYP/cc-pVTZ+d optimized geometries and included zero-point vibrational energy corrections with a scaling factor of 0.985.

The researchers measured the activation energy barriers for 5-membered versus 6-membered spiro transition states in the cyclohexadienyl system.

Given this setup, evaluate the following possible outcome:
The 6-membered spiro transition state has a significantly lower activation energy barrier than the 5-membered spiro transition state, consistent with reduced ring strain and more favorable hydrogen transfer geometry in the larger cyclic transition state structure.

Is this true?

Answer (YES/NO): YES